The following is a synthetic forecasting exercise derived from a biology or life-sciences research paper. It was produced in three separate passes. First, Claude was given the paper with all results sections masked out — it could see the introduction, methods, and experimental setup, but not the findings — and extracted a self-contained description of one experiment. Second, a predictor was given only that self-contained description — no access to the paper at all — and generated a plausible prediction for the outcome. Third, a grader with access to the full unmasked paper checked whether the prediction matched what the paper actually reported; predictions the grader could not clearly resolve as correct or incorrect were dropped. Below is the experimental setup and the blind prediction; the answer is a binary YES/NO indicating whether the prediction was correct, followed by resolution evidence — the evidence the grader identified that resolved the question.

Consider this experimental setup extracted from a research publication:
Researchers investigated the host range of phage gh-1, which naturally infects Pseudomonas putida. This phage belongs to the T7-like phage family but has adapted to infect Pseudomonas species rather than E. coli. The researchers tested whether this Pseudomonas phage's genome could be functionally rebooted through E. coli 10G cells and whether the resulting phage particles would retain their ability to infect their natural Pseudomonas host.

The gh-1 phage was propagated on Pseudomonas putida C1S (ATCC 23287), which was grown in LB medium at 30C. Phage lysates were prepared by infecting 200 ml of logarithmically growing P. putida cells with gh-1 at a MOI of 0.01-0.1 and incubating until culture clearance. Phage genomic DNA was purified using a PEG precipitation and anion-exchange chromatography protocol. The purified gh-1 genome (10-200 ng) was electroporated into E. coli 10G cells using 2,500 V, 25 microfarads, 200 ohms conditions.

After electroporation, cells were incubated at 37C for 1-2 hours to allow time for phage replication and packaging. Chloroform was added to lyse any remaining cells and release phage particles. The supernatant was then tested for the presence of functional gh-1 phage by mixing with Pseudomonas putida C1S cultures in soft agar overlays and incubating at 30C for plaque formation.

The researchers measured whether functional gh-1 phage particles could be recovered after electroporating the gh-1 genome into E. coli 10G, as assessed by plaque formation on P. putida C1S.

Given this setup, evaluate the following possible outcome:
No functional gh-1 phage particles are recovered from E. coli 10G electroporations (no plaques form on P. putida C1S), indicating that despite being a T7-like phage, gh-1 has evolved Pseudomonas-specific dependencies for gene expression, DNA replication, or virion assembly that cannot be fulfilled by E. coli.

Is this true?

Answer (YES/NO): NO